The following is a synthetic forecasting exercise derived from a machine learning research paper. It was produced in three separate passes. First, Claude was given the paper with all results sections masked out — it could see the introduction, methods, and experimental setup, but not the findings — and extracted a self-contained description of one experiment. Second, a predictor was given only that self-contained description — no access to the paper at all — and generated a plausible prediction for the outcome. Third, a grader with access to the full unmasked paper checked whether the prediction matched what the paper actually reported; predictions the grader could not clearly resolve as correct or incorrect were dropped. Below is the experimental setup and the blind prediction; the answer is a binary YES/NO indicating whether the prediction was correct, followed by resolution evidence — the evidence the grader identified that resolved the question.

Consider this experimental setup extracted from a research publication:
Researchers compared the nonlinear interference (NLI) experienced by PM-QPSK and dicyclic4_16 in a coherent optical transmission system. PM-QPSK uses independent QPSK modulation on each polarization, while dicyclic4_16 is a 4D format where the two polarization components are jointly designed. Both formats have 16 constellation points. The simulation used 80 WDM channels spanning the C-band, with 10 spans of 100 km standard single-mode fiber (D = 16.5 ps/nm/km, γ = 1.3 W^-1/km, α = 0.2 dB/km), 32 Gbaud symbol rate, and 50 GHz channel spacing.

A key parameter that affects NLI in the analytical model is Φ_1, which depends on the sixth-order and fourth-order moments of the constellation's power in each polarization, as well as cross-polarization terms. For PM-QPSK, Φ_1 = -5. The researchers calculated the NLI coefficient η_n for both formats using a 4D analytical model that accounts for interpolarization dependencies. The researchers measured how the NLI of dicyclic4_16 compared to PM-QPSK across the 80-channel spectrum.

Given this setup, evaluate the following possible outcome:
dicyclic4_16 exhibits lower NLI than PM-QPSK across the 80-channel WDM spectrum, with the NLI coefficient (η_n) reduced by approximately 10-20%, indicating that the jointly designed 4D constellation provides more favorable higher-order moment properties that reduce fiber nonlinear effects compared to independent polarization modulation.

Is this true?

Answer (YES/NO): NO